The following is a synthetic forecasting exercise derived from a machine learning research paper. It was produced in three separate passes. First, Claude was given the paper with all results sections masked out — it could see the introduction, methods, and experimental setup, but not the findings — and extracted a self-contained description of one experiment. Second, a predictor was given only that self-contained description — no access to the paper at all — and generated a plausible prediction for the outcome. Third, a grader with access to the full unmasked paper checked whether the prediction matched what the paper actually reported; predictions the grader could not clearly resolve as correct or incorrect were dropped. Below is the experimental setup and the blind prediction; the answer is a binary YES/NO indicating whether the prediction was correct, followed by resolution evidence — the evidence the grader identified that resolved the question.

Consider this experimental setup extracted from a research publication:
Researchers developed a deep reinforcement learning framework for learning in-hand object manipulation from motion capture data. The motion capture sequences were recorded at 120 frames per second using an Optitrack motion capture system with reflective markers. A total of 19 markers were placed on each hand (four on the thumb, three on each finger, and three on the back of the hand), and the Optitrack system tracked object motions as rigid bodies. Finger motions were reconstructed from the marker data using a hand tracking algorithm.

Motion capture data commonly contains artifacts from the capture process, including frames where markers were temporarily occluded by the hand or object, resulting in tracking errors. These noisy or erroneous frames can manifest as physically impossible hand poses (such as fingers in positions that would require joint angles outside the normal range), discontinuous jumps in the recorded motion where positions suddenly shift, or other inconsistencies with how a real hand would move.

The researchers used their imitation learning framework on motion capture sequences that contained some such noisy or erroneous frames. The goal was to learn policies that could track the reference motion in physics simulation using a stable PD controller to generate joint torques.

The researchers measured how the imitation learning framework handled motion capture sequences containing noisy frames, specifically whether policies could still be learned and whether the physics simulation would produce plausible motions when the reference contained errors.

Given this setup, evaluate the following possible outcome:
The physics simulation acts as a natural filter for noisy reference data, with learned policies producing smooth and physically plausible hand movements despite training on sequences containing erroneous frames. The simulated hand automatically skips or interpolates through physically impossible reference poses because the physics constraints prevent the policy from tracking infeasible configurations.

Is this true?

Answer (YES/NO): YES